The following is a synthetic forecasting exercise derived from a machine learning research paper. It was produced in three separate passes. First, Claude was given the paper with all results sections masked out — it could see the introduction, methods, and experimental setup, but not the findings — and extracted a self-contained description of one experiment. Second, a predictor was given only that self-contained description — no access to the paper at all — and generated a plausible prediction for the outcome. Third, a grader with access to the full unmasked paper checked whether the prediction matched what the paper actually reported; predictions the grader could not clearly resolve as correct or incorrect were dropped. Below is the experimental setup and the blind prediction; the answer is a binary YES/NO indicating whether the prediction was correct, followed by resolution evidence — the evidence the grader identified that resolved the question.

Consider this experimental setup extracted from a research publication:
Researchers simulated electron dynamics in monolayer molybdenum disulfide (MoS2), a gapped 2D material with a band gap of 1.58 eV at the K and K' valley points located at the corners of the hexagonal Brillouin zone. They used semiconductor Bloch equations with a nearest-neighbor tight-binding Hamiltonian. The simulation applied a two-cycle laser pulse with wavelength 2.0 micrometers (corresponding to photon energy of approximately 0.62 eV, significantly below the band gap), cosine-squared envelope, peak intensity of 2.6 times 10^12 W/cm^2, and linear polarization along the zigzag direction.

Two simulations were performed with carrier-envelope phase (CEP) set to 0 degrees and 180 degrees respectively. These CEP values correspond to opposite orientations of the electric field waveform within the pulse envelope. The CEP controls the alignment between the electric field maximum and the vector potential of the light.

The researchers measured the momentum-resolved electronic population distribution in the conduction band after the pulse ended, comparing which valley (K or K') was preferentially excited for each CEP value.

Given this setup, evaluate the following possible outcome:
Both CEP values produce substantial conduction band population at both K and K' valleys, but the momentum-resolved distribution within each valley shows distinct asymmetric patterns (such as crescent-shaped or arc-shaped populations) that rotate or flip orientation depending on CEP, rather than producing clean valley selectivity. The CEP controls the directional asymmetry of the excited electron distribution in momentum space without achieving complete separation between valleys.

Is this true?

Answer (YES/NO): NO